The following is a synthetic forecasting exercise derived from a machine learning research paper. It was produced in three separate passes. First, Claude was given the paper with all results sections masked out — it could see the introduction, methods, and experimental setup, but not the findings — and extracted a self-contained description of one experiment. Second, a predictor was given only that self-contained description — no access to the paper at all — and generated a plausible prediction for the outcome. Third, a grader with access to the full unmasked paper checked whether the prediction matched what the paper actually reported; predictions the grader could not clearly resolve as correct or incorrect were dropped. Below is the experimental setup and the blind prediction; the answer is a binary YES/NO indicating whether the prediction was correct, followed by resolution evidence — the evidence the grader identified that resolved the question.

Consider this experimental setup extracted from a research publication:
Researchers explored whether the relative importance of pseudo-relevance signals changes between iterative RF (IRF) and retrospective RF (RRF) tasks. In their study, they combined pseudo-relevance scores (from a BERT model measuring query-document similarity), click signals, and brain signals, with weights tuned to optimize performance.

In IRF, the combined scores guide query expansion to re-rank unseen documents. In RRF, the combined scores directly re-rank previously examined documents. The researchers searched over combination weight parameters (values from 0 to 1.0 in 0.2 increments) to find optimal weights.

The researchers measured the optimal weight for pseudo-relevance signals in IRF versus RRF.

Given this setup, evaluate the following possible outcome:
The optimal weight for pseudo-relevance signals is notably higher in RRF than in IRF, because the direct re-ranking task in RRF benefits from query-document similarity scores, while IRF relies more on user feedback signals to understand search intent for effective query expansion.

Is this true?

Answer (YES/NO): NO